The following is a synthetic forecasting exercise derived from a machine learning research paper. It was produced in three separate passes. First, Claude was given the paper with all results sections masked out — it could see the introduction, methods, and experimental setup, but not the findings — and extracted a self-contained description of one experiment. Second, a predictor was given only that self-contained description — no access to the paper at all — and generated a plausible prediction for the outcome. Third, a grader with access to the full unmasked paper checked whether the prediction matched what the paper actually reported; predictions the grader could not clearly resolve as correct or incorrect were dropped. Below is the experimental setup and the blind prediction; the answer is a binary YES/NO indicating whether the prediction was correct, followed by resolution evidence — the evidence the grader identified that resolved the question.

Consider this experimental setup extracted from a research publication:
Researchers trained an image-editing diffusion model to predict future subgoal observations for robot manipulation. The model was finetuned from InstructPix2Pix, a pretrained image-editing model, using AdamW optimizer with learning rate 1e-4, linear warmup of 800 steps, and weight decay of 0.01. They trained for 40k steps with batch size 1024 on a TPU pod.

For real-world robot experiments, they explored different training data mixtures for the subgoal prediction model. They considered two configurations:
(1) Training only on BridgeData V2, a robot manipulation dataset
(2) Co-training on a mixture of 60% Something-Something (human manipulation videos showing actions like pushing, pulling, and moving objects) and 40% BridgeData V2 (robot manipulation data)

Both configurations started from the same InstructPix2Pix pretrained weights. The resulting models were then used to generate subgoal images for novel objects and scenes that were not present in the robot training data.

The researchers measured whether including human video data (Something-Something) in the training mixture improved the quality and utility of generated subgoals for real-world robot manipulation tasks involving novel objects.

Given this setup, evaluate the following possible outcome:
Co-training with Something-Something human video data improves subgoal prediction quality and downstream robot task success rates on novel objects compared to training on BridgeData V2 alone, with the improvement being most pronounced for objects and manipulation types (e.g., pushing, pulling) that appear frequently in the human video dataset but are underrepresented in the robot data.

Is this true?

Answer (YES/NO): NO